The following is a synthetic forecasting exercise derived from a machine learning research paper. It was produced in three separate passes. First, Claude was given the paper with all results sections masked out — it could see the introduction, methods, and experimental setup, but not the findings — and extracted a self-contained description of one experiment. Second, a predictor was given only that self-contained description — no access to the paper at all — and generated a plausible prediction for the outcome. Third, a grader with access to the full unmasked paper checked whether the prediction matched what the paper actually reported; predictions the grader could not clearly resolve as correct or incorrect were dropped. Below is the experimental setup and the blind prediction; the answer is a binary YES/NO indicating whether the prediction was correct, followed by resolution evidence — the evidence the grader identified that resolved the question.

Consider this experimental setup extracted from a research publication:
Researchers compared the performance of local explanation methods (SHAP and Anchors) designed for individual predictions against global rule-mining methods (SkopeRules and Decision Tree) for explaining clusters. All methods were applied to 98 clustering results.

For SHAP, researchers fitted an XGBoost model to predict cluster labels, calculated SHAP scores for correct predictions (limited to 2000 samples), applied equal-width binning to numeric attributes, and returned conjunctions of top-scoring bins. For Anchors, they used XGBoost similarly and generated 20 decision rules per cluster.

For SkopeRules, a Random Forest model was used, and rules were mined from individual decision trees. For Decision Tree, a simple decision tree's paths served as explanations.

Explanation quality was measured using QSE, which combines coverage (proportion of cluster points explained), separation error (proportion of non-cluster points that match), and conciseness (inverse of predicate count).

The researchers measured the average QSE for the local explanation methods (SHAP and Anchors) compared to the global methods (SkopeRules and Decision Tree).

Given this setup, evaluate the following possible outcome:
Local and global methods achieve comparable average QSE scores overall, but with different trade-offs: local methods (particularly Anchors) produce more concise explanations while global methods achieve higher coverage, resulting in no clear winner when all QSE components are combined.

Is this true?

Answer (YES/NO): NO